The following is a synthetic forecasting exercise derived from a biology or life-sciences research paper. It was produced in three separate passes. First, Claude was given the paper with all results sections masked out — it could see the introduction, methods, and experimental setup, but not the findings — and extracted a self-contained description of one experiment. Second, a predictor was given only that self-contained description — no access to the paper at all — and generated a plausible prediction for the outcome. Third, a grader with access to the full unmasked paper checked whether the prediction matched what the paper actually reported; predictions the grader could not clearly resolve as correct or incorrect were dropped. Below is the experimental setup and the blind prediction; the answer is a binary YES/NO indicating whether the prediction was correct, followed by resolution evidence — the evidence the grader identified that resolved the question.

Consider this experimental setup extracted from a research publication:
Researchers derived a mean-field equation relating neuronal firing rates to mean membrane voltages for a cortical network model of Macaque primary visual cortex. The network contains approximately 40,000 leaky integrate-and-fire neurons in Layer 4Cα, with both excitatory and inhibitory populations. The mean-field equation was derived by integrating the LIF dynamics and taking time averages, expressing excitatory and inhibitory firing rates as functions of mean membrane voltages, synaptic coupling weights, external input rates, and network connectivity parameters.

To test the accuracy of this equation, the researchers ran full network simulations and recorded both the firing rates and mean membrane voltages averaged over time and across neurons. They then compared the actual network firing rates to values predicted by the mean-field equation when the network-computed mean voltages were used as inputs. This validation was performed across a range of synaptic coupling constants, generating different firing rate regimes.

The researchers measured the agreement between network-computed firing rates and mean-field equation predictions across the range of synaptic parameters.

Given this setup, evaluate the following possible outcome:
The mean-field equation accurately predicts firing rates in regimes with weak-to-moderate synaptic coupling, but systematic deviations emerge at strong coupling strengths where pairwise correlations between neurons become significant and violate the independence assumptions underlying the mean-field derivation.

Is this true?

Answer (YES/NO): NO